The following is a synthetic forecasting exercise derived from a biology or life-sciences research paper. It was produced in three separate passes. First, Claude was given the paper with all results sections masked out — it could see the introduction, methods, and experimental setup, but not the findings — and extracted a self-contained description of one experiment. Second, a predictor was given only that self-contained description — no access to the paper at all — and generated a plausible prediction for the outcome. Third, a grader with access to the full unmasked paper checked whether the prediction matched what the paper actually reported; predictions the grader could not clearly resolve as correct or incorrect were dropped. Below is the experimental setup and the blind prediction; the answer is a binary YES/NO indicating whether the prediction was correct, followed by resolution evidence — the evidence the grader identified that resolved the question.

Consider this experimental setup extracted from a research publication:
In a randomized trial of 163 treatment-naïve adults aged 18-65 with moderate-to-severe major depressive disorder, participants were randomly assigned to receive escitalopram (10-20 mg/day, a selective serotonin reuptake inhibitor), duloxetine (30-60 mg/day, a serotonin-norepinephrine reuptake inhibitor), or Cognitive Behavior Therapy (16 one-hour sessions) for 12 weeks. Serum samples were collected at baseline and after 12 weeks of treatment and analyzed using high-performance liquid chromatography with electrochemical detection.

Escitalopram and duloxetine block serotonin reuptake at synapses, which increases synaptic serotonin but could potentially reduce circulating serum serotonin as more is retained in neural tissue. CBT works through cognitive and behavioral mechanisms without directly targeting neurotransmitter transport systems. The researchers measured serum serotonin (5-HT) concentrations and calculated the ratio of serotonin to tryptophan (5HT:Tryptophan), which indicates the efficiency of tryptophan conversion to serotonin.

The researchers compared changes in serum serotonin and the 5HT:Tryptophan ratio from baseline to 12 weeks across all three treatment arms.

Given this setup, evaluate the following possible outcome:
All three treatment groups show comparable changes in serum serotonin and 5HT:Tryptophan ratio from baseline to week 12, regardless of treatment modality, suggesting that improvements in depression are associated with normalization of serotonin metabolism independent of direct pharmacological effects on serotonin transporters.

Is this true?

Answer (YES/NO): NO